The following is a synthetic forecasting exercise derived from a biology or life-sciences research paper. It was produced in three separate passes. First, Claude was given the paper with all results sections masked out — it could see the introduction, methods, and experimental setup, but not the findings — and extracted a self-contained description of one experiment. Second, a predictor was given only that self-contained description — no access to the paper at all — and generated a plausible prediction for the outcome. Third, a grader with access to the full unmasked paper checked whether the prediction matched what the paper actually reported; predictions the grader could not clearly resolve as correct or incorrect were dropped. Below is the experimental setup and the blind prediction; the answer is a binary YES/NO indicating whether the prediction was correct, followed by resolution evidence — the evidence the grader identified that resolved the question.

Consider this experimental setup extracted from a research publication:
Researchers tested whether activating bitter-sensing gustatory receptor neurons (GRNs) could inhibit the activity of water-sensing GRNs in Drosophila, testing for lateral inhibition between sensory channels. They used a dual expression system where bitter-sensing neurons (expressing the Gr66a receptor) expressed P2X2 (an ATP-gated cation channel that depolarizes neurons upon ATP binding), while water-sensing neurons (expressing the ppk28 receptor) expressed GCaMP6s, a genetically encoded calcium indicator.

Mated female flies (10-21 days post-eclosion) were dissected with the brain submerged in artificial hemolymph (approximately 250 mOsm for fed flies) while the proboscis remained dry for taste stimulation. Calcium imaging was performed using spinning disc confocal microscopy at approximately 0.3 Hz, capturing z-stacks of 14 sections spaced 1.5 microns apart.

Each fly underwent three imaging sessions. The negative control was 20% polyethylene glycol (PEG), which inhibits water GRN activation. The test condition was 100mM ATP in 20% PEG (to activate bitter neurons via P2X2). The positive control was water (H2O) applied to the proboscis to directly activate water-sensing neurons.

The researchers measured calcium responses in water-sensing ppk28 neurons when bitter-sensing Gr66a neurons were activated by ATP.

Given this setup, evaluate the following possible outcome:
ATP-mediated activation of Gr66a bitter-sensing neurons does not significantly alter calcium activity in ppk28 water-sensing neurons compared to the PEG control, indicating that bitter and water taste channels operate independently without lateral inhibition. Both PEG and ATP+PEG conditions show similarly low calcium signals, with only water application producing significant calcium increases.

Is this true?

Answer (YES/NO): YES